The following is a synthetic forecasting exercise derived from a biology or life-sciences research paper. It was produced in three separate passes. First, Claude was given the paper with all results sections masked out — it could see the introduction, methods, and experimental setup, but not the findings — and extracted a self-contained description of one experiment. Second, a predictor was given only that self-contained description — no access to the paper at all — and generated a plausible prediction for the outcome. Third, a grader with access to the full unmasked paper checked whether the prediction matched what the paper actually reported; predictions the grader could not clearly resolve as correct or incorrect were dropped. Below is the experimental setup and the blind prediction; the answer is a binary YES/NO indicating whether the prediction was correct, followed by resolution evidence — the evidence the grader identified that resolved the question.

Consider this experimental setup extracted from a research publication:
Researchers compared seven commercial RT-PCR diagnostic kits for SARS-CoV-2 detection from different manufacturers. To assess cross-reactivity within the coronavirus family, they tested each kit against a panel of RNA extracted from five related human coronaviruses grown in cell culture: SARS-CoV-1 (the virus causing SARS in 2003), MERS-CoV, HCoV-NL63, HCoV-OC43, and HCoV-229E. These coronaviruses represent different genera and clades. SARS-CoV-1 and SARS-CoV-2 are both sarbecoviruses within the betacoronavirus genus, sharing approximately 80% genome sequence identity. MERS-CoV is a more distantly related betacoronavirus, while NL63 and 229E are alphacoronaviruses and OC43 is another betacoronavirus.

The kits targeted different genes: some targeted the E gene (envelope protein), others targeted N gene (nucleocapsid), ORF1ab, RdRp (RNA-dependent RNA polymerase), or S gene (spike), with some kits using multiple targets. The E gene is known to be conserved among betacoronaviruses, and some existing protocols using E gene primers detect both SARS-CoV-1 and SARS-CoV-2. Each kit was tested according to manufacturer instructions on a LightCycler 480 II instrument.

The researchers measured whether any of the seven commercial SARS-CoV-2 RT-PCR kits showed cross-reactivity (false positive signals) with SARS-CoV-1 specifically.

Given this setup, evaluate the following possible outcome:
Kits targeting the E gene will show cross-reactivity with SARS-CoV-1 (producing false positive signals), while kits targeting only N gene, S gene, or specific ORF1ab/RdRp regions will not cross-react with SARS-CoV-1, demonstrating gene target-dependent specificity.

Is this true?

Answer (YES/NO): YES